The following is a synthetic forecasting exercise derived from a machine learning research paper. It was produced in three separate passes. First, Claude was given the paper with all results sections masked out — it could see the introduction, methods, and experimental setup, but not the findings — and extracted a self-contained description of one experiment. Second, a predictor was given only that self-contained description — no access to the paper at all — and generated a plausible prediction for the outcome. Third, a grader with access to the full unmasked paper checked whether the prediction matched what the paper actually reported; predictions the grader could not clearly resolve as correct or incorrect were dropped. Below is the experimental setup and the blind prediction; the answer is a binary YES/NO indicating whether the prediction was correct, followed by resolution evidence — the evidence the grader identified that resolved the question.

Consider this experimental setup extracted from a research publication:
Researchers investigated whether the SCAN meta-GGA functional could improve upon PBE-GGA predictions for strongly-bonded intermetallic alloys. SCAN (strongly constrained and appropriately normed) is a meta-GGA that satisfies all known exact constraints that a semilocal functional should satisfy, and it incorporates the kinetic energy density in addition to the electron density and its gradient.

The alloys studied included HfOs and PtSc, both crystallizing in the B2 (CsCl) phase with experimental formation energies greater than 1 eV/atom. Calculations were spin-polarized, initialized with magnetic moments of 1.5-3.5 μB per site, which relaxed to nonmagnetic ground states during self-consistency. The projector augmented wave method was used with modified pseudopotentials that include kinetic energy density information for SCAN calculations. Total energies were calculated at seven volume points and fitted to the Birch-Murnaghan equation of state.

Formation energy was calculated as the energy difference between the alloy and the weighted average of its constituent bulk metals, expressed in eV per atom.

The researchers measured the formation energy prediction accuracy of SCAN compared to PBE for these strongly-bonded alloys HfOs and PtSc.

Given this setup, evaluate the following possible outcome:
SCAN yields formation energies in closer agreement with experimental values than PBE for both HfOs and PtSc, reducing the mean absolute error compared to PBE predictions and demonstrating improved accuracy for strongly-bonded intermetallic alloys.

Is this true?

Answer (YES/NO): NO